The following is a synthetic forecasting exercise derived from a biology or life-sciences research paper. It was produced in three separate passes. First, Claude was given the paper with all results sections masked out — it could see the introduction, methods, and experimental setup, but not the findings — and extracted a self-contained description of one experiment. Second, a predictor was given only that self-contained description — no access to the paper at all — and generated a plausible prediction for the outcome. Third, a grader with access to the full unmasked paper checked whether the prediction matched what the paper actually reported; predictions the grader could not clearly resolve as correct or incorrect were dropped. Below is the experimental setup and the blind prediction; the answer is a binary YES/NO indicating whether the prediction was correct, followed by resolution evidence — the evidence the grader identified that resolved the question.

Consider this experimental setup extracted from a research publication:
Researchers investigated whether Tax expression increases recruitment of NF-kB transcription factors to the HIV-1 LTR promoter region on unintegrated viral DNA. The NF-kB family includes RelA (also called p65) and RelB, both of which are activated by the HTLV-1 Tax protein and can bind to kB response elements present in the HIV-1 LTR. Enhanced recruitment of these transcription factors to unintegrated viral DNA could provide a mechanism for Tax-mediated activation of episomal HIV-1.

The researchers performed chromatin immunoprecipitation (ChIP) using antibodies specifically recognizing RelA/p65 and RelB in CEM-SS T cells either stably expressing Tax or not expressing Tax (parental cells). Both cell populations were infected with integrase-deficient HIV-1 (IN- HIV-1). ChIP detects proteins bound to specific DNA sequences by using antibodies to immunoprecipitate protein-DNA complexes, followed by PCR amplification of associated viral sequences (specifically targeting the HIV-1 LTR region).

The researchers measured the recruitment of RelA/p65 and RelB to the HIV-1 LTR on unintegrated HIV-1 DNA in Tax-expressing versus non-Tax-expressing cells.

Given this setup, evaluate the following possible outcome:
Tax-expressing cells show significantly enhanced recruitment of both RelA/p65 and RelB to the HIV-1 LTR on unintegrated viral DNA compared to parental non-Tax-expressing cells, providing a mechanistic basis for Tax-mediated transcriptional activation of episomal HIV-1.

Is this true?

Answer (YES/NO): YES